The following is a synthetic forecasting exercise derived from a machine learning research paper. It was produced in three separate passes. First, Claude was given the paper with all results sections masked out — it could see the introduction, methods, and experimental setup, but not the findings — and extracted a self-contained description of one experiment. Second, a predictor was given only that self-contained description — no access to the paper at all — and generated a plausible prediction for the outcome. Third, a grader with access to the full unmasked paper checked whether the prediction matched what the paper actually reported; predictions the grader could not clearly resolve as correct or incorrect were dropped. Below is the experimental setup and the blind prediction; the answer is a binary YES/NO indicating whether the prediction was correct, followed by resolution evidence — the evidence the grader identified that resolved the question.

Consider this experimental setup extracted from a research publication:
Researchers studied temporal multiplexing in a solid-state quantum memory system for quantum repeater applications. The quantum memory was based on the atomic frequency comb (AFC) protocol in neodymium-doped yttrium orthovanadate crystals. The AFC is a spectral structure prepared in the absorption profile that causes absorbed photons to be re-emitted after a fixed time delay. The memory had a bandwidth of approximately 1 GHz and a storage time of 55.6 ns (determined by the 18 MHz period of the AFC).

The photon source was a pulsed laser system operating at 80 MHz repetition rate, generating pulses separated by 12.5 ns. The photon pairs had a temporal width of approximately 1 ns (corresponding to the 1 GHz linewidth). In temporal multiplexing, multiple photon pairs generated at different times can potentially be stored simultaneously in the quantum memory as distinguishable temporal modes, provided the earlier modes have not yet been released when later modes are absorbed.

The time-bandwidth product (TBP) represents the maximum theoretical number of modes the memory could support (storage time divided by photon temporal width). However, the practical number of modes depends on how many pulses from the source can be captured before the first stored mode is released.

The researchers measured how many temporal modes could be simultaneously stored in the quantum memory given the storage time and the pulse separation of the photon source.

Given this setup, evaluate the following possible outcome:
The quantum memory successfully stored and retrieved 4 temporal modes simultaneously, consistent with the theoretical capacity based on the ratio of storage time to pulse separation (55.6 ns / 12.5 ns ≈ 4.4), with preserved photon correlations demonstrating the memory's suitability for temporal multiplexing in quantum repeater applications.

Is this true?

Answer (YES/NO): YES